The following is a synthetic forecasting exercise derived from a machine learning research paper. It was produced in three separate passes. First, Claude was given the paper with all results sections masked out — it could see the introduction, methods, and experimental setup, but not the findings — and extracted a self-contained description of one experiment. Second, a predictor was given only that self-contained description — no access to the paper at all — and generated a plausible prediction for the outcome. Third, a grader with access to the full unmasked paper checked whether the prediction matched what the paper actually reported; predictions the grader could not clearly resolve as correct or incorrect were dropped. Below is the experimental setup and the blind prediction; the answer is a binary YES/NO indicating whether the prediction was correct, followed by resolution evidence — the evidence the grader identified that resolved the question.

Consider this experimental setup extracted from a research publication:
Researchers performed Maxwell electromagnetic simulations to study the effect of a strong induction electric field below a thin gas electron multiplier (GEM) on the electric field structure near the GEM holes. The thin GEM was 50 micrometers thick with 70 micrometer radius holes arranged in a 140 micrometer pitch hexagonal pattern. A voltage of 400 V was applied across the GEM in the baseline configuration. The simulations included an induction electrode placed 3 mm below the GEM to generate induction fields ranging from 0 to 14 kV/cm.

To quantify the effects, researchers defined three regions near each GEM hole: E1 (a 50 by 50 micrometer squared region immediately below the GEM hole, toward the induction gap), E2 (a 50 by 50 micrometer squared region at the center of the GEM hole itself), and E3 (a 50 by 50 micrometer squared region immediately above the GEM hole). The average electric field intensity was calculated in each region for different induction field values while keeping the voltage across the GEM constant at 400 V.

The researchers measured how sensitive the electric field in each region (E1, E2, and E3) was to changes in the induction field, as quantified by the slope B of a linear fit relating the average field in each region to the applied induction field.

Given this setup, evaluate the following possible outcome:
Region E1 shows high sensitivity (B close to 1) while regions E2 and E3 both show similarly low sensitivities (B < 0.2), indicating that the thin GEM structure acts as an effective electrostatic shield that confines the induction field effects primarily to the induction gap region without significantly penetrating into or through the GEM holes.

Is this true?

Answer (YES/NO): NO